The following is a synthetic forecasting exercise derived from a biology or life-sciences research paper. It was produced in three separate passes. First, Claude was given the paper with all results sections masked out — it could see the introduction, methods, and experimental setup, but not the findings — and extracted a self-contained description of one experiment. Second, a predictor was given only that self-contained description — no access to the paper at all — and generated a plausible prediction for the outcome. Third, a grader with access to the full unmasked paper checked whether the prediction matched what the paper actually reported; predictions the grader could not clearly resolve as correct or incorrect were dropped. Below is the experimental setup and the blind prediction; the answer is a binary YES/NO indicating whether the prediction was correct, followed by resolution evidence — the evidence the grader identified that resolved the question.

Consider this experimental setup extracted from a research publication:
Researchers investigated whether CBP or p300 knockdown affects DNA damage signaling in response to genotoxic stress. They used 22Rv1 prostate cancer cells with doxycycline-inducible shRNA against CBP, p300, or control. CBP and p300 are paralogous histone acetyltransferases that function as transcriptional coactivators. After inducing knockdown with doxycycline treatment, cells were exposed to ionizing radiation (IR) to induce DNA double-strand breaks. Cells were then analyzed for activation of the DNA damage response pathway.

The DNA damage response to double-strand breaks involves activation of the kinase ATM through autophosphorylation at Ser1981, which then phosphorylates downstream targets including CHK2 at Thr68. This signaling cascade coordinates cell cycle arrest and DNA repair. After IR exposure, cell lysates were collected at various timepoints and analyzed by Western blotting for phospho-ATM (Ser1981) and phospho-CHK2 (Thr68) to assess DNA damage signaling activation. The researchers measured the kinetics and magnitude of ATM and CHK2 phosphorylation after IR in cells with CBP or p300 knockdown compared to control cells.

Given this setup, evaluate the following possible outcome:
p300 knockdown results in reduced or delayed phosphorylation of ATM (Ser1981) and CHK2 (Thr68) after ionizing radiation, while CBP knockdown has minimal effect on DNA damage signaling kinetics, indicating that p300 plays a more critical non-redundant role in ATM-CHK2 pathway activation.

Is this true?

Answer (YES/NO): NO